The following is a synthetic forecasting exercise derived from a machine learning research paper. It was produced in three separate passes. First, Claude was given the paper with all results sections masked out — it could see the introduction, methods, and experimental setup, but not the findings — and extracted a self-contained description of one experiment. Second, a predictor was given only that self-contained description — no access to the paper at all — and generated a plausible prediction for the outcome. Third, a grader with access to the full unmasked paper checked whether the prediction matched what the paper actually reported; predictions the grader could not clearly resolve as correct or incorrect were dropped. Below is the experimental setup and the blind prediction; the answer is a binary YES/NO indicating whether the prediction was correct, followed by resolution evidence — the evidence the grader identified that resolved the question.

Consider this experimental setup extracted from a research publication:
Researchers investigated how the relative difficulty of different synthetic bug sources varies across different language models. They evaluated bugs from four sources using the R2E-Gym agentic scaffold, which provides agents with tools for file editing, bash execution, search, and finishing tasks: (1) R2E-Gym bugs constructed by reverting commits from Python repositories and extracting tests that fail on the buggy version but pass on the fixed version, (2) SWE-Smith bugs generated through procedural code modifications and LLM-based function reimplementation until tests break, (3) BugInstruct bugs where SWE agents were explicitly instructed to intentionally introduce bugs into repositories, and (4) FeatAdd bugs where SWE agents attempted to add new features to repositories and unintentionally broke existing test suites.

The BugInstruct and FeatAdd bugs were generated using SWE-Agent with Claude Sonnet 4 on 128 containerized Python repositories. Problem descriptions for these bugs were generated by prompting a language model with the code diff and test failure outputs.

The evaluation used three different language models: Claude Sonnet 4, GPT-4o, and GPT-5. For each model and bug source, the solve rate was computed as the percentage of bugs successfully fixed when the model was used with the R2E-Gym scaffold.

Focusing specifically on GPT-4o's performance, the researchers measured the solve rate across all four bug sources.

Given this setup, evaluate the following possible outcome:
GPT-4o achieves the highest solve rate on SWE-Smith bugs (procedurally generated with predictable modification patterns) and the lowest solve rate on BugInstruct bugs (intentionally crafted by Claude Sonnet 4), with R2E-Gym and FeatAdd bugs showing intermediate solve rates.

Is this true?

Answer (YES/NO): NO